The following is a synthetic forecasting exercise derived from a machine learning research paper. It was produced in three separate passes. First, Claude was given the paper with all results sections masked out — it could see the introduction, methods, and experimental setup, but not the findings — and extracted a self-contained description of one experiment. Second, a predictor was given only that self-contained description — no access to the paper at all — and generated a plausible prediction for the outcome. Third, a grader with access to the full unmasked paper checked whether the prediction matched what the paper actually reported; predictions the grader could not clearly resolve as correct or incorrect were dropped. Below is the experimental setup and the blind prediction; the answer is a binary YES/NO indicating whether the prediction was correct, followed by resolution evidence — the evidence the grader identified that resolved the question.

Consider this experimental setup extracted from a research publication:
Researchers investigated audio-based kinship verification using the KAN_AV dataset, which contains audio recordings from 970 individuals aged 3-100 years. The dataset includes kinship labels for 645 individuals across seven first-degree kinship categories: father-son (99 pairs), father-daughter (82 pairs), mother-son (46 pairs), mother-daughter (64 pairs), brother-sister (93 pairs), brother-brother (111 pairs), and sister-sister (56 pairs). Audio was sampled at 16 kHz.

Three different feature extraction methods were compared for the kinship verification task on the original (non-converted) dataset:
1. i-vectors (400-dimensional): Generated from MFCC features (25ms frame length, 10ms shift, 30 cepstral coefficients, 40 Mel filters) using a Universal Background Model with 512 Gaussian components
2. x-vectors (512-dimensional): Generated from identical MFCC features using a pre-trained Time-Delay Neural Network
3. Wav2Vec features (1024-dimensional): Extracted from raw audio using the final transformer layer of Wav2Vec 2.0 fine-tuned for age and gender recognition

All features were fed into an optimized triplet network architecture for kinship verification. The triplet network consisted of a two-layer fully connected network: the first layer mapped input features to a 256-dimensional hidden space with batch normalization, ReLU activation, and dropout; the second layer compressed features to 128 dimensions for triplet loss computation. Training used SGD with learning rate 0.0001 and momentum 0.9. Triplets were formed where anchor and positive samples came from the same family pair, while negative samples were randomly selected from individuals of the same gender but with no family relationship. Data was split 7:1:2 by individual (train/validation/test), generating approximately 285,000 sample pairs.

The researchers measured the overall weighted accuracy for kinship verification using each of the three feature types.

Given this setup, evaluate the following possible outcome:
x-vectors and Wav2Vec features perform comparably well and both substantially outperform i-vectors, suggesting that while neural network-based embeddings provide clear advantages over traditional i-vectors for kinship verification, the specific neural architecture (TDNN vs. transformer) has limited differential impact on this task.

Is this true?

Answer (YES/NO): NO